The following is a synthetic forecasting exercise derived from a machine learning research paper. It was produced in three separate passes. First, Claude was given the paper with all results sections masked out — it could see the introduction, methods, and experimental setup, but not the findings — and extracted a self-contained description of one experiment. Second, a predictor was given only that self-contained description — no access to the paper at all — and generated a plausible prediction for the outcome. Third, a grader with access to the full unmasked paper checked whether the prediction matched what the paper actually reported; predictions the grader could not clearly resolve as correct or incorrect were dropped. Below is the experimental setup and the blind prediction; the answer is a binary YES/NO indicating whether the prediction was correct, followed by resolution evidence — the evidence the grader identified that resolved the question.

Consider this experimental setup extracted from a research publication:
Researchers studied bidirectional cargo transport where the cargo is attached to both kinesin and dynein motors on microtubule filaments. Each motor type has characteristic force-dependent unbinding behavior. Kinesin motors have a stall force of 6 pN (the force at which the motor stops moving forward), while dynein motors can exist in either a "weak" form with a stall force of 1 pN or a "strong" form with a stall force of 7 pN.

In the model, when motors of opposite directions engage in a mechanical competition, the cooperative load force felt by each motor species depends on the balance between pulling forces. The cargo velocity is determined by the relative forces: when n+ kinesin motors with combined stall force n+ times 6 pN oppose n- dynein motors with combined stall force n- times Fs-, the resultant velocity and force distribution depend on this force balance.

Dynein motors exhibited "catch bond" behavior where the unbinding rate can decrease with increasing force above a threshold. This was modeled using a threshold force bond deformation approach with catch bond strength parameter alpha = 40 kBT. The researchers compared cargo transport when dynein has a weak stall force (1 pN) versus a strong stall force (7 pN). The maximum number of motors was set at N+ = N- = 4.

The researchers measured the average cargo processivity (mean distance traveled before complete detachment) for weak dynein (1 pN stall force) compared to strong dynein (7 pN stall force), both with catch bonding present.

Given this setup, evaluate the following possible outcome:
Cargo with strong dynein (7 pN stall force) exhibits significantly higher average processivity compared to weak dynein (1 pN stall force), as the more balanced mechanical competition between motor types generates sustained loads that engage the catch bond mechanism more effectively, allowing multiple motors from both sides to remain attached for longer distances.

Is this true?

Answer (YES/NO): NO